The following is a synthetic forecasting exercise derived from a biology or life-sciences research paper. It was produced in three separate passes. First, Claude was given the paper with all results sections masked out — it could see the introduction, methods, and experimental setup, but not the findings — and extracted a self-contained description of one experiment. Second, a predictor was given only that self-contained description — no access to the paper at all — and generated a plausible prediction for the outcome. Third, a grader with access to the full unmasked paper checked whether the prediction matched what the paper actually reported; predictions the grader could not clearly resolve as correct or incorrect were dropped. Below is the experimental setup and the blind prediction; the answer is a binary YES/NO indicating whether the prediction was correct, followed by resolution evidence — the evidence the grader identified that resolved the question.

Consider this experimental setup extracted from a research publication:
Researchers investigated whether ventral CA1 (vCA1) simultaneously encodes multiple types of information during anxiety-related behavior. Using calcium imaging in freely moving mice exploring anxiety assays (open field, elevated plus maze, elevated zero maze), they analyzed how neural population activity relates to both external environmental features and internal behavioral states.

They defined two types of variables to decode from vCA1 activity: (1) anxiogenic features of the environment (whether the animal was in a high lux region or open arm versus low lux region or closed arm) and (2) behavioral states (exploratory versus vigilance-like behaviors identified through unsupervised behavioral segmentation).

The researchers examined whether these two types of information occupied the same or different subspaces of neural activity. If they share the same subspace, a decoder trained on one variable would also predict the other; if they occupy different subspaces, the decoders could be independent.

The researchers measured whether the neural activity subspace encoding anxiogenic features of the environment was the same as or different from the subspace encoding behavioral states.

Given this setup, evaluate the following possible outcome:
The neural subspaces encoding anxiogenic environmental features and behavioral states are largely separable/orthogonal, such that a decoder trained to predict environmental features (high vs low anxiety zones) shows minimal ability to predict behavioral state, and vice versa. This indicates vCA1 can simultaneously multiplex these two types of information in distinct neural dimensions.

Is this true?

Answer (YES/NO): YES